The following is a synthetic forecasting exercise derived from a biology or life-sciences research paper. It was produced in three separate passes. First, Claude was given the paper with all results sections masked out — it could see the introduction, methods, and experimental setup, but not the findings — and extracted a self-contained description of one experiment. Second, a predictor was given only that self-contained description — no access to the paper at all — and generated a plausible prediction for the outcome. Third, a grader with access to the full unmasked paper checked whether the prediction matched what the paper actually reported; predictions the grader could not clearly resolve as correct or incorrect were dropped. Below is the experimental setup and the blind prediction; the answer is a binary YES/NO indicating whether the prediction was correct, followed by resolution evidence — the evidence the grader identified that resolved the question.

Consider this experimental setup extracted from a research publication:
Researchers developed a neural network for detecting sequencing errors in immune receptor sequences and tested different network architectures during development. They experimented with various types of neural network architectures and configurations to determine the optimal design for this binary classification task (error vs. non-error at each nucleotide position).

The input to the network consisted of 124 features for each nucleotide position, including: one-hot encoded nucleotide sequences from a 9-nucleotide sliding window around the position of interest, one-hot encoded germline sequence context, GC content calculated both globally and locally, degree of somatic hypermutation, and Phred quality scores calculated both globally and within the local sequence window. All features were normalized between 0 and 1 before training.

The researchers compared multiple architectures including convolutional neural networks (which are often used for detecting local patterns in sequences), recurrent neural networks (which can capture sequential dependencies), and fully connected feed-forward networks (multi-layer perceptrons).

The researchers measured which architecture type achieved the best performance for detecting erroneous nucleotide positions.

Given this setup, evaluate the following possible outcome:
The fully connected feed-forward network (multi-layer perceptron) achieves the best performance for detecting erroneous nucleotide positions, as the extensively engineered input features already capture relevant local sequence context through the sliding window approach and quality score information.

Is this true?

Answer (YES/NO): YES